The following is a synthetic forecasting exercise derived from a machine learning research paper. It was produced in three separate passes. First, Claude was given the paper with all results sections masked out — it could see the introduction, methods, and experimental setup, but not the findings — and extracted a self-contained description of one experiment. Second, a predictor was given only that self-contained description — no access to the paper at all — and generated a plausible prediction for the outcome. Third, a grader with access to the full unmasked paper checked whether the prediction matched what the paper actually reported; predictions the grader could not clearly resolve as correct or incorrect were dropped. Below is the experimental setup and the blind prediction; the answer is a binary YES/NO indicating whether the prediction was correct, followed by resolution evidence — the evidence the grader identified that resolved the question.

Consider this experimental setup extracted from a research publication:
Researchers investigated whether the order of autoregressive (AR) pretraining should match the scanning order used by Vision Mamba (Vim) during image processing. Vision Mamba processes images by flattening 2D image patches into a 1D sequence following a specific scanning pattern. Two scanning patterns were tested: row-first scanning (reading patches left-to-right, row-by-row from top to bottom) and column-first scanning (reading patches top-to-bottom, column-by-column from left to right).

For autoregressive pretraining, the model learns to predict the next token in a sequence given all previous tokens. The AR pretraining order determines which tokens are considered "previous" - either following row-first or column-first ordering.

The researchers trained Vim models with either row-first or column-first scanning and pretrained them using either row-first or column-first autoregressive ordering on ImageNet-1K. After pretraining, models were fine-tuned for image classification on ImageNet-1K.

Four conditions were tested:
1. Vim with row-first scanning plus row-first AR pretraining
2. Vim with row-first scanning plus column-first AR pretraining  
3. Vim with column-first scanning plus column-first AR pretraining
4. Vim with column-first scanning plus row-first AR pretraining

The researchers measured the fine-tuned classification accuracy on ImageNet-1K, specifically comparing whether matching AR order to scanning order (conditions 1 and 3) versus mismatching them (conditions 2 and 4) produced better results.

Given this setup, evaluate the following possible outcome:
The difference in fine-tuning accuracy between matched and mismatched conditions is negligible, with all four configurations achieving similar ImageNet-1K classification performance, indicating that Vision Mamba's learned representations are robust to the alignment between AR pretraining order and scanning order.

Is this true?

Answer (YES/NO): NO